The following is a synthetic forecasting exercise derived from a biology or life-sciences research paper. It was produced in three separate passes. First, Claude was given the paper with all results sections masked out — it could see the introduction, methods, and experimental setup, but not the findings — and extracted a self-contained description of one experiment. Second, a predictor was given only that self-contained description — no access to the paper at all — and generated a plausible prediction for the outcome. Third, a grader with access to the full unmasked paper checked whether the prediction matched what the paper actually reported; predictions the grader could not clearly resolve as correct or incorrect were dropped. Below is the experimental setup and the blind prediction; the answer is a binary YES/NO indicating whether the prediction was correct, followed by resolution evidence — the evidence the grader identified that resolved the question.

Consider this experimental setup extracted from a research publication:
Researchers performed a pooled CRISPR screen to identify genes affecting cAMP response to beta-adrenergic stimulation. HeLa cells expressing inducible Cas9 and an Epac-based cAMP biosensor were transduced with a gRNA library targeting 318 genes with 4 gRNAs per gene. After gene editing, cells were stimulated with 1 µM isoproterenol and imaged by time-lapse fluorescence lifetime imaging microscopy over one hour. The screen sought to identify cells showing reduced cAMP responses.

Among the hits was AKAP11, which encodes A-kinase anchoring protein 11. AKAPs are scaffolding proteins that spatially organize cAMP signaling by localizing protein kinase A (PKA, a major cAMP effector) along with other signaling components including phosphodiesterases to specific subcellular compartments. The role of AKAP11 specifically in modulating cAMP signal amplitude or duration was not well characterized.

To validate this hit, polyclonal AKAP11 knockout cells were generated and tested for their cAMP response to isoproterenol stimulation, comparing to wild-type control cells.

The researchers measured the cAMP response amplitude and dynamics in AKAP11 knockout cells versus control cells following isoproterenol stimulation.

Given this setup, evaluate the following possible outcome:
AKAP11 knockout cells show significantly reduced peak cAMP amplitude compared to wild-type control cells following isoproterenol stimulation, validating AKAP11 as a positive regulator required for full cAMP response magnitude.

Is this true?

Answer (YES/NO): NO